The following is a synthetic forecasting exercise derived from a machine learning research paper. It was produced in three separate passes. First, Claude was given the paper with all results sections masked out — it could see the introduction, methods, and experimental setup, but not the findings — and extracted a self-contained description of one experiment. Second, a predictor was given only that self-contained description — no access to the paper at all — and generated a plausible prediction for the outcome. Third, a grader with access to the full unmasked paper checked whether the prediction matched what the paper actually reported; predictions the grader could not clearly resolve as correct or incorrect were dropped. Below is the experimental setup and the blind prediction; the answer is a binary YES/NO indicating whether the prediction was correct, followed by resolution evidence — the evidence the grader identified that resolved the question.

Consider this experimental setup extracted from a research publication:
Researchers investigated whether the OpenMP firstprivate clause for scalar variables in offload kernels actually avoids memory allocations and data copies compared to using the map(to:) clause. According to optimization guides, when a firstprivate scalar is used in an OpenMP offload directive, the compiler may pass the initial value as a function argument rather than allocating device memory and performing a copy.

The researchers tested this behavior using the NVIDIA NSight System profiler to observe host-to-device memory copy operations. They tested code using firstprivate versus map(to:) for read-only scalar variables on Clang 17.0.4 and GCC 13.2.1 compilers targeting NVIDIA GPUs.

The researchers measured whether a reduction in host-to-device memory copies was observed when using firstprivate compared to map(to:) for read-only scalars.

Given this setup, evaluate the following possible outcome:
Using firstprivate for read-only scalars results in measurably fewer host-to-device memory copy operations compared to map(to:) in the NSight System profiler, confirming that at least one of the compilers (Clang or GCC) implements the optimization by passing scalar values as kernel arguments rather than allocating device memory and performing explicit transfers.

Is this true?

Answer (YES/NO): YES